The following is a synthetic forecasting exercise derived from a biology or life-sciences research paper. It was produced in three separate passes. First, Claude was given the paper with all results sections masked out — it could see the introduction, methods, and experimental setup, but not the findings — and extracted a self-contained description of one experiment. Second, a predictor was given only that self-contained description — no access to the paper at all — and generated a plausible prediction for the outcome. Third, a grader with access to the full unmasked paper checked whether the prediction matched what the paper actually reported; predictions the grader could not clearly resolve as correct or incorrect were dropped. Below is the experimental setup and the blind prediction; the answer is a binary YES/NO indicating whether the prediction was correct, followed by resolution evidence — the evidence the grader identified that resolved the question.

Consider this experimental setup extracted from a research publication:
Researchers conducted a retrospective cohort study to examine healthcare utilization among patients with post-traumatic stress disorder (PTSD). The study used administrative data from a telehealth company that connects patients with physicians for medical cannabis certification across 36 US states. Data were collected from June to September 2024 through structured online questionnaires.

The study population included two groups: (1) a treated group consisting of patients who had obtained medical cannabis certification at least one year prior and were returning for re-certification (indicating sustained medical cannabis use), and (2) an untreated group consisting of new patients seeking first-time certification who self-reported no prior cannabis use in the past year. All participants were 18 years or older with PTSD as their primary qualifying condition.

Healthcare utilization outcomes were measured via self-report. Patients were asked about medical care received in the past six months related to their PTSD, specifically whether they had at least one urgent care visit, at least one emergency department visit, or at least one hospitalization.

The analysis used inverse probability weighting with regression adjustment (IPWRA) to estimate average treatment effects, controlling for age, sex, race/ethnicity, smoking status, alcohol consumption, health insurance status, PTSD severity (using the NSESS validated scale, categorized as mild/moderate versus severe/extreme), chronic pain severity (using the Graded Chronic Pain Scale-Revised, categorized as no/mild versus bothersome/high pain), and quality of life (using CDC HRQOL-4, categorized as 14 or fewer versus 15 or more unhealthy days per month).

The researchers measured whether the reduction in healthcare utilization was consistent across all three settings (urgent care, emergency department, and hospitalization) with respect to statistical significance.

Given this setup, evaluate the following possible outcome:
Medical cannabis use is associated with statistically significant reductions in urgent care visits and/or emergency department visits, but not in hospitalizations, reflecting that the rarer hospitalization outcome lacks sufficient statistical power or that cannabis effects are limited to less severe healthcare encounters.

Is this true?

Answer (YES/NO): YES